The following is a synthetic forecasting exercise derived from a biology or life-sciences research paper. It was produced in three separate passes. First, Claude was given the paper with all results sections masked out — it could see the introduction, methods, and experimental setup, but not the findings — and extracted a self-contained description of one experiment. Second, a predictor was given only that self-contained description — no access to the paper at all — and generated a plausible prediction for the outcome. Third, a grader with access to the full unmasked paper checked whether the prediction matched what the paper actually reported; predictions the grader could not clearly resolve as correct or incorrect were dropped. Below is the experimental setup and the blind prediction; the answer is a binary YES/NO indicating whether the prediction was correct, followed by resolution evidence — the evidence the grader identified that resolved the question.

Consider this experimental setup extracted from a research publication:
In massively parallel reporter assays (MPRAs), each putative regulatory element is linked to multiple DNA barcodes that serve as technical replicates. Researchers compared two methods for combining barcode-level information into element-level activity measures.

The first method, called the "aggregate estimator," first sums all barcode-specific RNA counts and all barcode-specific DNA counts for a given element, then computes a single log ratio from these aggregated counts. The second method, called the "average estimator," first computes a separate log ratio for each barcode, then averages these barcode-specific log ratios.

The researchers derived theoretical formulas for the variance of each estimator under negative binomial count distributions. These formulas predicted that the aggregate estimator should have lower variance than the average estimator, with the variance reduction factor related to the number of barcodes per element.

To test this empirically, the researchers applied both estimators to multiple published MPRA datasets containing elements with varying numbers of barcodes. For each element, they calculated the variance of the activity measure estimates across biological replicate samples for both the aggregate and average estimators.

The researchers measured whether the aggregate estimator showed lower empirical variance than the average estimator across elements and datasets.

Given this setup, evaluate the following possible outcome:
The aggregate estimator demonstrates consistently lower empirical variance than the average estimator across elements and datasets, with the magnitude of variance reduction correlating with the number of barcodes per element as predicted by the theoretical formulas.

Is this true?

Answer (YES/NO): NO